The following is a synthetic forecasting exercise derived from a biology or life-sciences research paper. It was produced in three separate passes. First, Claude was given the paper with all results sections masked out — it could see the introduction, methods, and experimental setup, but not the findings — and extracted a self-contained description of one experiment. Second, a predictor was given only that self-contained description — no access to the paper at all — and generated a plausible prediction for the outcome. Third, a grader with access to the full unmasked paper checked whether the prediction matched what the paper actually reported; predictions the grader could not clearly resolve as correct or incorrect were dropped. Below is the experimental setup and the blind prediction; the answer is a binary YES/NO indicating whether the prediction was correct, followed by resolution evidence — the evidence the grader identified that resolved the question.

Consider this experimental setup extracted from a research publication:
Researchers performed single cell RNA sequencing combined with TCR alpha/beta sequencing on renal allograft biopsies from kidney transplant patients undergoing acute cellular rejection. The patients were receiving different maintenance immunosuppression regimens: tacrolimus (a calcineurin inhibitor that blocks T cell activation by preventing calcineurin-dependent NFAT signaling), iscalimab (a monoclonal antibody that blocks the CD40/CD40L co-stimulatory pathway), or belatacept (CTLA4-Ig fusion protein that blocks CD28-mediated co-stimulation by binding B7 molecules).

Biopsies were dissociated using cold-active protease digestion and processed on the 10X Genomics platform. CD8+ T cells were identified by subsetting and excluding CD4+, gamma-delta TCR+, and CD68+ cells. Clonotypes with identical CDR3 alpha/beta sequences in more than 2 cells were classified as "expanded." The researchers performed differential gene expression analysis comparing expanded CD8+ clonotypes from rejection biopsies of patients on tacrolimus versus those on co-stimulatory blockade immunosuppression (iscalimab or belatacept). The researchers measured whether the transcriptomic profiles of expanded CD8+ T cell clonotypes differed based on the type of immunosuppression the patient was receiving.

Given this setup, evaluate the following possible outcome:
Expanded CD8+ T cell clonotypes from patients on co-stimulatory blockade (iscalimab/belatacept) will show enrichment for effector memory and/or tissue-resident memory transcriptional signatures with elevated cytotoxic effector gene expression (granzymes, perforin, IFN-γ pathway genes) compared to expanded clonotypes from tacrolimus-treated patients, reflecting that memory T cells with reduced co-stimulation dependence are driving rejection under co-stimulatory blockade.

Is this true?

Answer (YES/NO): NO